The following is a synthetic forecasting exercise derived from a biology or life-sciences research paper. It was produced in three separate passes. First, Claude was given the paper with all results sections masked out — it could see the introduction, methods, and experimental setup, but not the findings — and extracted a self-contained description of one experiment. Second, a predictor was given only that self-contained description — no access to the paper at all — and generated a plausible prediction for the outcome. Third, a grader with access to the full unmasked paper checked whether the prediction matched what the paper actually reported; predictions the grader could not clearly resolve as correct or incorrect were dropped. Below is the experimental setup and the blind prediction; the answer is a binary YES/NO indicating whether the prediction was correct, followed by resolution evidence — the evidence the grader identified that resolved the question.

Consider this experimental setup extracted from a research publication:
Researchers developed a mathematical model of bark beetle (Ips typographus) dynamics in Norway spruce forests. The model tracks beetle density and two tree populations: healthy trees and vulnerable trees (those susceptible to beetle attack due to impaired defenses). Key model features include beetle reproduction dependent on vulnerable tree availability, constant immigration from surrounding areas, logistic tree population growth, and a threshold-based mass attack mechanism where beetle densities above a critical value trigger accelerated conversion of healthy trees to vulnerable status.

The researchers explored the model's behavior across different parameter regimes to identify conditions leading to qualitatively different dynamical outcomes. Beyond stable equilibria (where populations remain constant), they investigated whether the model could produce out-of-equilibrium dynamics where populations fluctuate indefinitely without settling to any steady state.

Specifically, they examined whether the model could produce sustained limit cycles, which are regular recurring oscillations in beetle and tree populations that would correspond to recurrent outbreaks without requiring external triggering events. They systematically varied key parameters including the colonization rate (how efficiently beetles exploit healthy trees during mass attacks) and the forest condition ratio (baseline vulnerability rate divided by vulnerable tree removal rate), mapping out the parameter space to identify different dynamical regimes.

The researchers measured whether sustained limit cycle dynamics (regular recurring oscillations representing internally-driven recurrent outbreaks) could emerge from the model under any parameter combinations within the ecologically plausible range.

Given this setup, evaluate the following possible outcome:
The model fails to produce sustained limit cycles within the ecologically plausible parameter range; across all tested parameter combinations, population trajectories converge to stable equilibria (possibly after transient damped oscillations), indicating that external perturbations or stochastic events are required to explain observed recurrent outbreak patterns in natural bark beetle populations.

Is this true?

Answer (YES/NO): YES